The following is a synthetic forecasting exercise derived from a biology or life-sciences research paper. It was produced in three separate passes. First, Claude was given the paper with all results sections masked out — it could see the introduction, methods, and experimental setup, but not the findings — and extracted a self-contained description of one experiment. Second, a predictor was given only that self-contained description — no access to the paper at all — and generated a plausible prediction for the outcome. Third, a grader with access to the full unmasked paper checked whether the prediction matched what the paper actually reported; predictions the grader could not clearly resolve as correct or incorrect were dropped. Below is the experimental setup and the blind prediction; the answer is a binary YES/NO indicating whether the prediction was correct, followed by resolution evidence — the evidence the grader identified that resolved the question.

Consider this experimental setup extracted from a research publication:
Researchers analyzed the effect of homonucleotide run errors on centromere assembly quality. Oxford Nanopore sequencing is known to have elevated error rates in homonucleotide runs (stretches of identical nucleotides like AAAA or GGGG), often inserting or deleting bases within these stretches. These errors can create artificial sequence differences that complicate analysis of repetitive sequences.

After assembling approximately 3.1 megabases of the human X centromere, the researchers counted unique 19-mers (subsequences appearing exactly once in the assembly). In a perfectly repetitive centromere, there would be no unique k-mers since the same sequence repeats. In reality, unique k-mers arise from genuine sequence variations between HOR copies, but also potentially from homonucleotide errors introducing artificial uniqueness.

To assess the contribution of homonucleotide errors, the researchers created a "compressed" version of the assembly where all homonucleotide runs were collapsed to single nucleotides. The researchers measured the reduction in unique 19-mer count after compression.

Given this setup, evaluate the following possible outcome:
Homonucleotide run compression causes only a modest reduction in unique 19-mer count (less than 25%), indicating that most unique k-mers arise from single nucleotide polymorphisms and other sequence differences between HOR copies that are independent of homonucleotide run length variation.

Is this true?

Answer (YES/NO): NO